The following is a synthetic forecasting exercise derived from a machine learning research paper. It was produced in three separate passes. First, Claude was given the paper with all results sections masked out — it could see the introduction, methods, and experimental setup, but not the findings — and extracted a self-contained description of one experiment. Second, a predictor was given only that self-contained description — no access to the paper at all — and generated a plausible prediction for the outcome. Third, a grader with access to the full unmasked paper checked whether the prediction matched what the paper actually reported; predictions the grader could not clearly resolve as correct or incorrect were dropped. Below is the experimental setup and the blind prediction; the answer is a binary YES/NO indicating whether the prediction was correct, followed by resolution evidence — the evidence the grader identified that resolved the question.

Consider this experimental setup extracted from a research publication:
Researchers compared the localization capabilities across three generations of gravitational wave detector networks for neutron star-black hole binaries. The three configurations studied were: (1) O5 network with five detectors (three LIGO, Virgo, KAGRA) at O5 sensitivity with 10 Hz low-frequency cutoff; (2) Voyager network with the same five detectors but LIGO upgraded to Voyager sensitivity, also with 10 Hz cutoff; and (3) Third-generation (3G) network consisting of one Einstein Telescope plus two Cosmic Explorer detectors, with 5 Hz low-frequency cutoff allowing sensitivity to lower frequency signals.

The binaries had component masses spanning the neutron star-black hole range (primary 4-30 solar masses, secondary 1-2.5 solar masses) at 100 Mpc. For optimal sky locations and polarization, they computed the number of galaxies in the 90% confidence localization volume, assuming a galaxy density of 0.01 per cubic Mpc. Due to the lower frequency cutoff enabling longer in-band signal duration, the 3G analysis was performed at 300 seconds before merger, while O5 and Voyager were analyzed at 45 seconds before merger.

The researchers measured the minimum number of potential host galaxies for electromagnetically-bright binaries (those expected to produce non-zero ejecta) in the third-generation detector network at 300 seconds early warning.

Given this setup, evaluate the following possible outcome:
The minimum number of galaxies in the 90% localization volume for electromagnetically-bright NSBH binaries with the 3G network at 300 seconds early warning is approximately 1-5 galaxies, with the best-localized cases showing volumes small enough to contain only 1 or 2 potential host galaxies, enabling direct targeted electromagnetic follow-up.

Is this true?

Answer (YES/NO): NO